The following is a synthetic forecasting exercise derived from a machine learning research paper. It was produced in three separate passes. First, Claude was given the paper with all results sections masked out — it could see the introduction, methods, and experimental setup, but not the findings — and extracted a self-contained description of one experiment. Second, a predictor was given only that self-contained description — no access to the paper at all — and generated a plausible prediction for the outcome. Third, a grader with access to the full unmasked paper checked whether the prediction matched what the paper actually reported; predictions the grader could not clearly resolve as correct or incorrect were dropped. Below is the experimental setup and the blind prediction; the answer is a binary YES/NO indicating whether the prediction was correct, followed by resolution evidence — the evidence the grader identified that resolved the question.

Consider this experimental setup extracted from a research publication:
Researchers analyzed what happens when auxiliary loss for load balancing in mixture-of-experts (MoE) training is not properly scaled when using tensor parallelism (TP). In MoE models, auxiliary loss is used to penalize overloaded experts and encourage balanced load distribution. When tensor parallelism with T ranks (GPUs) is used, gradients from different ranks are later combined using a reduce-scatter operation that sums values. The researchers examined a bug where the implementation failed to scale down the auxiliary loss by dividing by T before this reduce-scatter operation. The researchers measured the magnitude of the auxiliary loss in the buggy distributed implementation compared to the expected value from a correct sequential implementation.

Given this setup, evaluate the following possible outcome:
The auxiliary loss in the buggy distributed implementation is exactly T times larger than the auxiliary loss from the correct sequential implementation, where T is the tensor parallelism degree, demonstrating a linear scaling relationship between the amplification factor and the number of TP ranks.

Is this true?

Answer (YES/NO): YES